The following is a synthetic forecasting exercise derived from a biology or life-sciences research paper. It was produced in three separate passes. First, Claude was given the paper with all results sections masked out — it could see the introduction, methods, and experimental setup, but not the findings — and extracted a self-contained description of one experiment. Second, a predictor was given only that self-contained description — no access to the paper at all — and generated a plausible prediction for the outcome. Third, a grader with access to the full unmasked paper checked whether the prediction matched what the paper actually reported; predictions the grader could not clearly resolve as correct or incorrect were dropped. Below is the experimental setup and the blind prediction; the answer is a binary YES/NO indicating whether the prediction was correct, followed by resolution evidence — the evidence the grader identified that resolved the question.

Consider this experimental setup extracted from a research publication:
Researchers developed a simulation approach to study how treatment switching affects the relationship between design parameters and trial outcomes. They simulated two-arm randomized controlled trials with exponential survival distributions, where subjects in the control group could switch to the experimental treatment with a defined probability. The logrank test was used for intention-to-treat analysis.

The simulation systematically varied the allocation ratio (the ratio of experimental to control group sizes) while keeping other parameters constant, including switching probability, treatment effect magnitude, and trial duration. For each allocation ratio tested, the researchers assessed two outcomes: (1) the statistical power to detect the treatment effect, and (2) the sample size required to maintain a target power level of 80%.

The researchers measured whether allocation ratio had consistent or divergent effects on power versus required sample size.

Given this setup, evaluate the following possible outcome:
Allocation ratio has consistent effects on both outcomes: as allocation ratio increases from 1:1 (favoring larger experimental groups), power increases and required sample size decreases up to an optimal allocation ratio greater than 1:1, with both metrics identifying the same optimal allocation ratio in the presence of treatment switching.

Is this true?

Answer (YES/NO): NO